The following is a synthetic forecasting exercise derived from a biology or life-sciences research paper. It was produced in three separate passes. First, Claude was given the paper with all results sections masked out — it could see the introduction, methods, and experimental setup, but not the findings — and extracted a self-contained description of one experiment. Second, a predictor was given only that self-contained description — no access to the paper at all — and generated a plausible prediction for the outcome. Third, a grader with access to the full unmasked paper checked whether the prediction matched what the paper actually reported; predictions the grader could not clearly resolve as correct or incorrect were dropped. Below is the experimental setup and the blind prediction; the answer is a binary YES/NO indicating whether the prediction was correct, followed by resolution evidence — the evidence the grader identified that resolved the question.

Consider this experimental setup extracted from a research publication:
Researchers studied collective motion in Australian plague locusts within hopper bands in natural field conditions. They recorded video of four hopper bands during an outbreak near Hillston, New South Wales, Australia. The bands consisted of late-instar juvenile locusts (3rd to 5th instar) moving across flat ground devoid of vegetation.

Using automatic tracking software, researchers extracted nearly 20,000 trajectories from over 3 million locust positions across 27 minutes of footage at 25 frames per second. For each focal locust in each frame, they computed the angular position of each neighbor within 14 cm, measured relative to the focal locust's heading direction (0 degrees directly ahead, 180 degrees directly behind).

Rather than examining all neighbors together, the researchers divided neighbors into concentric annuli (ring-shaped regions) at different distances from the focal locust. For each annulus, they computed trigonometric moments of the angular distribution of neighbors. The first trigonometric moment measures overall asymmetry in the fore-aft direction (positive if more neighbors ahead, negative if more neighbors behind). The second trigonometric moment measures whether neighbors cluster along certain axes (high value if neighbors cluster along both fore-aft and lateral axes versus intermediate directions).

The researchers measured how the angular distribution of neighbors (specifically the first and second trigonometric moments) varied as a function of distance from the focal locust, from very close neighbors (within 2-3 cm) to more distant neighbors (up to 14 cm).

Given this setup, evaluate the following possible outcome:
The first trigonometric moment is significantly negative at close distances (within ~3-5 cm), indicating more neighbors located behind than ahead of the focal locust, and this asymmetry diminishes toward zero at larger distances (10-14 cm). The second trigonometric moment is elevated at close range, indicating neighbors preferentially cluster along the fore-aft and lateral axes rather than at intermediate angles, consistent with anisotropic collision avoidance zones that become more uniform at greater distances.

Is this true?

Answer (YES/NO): NO